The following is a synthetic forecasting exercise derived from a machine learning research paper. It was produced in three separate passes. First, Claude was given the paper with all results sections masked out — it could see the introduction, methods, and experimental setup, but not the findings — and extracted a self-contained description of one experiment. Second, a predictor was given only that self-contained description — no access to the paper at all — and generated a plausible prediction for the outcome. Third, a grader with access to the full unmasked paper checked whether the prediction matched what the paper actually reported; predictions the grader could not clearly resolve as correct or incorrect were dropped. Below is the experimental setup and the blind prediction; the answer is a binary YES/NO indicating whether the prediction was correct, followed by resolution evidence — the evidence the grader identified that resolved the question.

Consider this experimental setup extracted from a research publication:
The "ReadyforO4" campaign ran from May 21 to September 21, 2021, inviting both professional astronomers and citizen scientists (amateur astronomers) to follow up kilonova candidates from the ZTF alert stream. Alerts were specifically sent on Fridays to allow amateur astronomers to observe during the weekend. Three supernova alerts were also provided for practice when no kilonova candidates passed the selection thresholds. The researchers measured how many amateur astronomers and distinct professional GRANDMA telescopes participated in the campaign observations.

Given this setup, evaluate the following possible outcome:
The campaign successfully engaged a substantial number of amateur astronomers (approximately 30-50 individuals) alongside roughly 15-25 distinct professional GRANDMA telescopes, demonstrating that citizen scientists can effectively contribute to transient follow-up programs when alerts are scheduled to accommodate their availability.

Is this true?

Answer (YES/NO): NO